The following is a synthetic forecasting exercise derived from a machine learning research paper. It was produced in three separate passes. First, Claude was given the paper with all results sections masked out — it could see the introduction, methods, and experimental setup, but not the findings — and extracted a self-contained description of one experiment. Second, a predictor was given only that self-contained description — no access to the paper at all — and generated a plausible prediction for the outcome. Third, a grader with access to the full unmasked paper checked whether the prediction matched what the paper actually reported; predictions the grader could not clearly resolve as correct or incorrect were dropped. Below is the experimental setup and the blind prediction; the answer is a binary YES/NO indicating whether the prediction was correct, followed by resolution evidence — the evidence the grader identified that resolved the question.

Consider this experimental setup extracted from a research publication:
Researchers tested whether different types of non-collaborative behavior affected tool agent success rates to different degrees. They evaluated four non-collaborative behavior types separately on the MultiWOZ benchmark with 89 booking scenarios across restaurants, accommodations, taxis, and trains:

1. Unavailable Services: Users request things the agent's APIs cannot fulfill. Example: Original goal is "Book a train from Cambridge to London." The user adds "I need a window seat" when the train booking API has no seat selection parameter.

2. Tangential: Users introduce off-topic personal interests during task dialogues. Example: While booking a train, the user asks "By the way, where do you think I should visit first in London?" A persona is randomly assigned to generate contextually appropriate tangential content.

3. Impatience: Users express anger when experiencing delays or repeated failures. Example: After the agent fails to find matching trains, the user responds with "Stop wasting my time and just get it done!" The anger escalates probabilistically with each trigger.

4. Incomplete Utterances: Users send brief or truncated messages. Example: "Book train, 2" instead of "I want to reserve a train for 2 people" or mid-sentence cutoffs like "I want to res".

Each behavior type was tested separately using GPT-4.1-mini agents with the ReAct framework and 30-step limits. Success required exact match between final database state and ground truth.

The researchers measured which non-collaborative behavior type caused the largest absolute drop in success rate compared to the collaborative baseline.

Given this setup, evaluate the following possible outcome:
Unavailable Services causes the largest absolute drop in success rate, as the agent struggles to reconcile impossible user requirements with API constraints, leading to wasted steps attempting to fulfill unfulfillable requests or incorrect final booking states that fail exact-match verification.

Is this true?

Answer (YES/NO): NO